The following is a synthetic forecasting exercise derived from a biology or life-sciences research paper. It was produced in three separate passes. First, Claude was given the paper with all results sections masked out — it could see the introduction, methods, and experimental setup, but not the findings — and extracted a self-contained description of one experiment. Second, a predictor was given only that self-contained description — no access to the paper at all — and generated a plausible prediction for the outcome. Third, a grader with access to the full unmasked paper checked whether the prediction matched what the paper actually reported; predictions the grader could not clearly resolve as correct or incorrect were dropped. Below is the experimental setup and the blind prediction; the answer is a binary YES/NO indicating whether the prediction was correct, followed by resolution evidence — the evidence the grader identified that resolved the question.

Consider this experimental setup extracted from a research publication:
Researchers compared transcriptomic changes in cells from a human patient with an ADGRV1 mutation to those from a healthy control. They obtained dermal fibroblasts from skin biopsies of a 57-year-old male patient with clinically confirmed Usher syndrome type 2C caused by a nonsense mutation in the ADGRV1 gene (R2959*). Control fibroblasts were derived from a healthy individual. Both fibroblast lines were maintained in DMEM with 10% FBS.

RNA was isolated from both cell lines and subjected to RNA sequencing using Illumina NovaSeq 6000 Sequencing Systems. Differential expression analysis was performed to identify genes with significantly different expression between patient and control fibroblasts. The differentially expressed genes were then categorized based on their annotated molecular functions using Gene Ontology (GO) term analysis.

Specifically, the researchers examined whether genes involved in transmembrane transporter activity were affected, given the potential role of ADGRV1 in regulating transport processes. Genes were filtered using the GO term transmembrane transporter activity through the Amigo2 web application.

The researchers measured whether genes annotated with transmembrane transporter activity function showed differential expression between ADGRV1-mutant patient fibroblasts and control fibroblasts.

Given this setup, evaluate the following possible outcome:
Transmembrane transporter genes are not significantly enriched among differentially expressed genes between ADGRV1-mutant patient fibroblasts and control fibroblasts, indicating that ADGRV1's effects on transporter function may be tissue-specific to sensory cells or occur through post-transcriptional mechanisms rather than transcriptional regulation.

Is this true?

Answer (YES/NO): NO